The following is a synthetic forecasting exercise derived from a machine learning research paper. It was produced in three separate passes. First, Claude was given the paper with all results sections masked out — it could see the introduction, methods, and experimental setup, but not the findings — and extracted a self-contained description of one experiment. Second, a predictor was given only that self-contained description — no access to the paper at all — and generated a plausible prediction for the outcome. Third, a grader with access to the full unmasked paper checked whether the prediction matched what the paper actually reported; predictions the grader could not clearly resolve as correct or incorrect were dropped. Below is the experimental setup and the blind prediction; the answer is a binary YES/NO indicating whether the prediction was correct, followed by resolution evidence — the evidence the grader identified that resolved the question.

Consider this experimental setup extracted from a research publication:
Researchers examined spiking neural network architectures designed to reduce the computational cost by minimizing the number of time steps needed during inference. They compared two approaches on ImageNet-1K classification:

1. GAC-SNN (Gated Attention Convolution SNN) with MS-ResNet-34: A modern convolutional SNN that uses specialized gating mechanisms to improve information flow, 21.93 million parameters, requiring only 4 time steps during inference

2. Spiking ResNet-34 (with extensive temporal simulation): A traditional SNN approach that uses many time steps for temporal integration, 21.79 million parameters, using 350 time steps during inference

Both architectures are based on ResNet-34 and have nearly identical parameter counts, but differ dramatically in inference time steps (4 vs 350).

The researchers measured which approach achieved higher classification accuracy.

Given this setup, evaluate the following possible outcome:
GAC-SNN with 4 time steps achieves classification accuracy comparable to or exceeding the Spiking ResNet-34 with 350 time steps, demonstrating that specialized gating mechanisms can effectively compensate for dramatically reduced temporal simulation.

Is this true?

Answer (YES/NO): NO